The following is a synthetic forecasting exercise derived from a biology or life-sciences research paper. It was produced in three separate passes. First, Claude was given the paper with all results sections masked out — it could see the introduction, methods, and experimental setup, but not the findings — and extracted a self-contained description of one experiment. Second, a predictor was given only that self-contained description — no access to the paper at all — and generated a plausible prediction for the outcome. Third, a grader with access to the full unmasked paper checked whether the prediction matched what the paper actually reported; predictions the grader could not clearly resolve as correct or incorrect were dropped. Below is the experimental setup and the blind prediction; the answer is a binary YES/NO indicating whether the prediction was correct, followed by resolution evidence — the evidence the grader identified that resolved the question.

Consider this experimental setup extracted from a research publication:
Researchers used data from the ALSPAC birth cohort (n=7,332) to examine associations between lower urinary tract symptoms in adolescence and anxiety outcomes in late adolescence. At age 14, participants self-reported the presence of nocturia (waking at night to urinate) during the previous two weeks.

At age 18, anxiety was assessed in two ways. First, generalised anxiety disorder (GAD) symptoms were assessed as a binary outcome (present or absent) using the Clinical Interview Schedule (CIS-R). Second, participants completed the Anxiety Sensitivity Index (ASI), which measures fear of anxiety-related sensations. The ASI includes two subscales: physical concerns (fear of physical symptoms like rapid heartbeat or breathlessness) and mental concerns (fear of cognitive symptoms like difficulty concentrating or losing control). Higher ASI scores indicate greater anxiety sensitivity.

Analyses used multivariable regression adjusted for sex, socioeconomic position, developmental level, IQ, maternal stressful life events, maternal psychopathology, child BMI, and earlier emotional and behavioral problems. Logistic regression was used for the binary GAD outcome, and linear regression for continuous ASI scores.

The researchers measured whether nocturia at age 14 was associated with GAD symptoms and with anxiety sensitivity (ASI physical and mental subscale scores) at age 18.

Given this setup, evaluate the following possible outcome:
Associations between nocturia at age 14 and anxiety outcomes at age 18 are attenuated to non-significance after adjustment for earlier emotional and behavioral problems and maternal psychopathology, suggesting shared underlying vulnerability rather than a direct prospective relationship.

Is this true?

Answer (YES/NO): NO